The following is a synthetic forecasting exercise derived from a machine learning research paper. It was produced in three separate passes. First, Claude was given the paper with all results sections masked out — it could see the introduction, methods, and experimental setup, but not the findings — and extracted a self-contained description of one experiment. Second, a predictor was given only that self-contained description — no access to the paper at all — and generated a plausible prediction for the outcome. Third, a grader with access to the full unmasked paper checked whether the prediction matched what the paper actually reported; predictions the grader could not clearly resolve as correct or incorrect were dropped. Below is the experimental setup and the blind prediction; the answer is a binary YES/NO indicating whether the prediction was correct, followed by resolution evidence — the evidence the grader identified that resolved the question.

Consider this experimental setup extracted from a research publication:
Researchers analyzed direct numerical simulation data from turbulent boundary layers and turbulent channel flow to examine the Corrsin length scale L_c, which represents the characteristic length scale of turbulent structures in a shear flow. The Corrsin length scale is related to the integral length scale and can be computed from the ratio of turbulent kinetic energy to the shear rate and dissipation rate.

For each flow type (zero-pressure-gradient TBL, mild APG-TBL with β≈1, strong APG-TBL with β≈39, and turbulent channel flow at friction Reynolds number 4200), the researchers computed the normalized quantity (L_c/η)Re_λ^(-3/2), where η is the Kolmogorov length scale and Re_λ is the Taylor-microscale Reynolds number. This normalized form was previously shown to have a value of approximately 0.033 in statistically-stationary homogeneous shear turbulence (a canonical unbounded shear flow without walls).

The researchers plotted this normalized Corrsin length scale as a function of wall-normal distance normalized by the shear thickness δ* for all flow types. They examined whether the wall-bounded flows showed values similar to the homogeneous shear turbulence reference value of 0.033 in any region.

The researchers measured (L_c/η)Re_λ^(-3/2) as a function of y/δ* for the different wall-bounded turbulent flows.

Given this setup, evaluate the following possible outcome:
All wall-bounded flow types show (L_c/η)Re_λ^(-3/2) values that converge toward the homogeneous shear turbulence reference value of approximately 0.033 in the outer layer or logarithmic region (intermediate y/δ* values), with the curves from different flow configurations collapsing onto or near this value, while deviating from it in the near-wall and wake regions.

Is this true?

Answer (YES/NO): YES